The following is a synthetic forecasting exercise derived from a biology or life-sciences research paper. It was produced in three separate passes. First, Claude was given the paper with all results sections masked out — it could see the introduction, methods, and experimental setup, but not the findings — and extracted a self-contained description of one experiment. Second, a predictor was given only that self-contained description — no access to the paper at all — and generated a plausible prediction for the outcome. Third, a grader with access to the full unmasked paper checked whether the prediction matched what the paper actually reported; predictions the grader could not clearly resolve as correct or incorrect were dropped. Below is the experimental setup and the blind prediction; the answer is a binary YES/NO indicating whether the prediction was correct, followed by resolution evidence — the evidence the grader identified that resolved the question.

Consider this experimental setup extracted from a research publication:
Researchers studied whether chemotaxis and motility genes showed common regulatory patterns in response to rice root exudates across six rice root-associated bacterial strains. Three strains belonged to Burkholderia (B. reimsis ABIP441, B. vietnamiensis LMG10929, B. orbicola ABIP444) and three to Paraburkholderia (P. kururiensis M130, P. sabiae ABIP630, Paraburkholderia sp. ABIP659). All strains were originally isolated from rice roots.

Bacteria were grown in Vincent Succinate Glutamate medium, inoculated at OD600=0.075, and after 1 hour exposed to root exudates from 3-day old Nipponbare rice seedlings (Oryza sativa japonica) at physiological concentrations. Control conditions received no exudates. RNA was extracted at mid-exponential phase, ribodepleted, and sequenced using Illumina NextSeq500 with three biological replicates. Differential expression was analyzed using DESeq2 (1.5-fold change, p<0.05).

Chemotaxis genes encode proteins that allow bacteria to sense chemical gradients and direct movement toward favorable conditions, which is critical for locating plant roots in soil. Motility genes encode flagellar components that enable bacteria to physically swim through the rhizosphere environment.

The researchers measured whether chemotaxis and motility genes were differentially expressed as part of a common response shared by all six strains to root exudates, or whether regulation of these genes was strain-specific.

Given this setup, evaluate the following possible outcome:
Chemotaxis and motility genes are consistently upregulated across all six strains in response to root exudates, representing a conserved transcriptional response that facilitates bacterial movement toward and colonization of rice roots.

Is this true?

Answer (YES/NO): NO